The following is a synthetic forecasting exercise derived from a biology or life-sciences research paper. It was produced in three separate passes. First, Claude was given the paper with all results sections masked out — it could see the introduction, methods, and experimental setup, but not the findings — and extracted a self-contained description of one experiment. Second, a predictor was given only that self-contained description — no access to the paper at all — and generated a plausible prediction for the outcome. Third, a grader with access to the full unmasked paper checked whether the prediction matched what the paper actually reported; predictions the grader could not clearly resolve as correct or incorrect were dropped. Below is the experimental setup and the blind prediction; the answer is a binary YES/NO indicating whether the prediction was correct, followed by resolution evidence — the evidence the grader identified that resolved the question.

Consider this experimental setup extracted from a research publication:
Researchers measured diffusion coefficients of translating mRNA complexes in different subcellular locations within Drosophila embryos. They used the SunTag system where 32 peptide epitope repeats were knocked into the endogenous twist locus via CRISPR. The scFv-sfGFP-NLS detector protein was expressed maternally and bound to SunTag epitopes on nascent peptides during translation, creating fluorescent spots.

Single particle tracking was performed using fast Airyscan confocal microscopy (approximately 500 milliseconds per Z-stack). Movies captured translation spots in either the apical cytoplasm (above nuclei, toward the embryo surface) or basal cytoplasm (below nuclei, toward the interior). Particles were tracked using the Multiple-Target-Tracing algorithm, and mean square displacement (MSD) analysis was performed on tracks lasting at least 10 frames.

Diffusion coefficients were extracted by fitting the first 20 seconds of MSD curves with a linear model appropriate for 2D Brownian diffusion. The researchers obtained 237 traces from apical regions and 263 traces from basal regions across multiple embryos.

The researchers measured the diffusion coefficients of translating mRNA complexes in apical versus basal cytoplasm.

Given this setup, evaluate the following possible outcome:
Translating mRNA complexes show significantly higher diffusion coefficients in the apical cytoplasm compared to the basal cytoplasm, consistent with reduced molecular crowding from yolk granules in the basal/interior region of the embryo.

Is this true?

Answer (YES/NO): YES